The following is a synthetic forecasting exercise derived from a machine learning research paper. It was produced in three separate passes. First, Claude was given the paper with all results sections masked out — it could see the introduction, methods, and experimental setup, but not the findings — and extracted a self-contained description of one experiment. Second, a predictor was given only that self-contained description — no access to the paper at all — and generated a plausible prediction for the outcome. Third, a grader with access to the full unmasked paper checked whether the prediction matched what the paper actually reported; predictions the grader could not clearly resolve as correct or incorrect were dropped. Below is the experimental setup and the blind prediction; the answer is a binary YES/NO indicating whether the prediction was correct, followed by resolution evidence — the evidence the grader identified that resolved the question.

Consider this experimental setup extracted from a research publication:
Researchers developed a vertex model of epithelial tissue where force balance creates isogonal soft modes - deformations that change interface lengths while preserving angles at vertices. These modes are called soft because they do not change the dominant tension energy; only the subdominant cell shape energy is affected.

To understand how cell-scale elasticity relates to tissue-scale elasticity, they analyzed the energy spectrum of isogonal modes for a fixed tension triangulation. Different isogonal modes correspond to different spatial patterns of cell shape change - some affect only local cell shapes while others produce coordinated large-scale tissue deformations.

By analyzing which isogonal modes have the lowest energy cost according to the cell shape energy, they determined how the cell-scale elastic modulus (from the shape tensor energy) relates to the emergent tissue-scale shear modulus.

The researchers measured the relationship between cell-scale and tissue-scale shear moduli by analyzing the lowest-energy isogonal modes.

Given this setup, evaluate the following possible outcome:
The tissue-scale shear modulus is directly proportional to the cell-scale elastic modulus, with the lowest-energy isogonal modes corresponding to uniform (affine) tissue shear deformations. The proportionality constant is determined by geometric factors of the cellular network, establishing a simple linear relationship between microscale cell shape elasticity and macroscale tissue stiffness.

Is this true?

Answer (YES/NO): YES